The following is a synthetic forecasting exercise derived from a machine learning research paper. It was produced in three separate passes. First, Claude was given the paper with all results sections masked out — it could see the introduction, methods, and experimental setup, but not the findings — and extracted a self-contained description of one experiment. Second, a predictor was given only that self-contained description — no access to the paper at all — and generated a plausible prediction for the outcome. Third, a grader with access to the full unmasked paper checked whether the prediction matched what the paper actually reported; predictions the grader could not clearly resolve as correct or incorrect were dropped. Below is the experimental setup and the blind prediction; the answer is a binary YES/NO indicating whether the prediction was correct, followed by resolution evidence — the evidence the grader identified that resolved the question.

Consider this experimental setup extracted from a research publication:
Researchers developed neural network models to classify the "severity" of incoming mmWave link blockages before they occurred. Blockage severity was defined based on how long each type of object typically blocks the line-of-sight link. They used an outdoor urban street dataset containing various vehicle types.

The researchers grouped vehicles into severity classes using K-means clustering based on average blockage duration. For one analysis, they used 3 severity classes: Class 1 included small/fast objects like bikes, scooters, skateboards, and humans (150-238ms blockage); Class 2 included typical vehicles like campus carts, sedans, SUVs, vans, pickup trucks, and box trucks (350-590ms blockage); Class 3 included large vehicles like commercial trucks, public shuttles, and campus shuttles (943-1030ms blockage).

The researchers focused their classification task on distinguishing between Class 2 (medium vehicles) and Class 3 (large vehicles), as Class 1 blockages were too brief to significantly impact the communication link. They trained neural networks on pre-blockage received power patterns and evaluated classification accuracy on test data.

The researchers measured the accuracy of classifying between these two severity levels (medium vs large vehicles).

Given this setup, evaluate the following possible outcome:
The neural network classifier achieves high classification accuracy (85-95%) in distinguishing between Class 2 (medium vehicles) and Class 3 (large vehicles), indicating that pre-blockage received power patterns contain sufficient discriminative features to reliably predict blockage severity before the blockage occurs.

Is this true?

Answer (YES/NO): YES